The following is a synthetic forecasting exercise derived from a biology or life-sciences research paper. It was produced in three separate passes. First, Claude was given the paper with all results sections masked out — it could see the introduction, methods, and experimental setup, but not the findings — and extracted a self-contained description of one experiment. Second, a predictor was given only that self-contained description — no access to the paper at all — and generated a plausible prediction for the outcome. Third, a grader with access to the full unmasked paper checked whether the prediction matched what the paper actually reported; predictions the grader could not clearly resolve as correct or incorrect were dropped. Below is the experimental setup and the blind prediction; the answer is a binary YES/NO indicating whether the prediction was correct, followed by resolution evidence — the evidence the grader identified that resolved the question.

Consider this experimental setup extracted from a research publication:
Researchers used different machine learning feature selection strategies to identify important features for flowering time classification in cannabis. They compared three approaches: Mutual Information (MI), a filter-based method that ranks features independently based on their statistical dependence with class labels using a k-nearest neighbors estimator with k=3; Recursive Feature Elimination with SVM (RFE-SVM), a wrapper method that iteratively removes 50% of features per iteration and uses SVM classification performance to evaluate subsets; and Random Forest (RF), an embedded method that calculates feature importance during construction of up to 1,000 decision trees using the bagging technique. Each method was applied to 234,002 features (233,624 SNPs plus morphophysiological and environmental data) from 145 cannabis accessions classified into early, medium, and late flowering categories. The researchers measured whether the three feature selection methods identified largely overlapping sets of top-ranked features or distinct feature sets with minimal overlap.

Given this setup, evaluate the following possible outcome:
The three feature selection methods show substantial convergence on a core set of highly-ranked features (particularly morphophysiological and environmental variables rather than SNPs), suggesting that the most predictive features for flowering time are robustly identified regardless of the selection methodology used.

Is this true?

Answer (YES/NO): NO